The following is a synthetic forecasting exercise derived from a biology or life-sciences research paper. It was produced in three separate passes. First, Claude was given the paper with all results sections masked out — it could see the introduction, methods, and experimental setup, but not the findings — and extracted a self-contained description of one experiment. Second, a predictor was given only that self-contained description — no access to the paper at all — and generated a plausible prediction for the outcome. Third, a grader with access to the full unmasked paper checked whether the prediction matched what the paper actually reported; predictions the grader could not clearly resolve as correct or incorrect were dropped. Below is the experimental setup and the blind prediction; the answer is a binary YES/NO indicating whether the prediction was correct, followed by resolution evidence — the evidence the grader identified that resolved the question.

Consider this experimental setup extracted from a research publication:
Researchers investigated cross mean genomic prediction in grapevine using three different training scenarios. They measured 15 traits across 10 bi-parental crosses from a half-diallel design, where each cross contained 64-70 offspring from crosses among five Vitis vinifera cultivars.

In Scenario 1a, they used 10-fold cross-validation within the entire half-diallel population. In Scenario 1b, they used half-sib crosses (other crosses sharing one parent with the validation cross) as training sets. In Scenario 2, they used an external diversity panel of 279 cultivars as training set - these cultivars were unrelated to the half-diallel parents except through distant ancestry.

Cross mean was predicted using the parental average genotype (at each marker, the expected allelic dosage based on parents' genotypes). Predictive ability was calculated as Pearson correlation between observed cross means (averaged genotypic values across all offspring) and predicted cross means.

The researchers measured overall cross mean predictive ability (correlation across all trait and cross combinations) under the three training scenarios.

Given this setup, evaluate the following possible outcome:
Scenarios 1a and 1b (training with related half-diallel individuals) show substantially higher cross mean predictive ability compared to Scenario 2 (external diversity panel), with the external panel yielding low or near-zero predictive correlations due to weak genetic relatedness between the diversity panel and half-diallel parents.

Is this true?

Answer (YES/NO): NO